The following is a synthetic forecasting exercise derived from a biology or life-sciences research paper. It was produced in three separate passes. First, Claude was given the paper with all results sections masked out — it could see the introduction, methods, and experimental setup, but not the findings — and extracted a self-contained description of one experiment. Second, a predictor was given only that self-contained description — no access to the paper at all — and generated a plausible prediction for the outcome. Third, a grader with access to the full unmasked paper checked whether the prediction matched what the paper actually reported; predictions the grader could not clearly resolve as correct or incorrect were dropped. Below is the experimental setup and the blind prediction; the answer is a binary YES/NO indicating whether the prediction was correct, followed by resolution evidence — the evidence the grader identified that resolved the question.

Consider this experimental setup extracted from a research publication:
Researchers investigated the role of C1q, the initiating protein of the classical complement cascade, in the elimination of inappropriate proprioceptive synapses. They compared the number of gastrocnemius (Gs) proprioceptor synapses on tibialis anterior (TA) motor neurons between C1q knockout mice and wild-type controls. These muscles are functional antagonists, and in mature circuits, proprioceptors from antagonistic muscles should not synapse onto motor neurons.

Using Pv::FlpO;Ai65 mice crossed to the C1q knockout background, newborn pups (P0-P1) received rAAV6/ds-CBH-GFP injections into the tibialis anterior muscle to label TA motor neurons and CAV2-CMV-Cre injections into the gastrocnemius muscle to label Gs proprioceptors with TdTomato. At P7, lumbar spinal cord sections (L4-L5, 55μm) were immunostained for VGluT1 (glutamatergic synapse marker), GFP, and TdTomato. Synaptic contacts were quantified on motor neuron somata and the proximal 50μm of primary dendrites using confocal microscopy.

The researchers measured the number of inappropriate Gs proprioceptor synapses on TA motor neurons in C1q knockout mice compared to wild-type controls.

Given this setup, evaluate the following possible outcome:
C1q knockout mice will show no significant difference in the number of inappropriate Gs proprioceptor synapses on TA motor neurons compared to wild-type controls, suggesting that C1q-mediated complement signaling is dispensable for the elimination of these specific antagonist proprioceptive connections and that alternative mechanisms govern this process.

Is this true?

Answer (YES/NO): NO